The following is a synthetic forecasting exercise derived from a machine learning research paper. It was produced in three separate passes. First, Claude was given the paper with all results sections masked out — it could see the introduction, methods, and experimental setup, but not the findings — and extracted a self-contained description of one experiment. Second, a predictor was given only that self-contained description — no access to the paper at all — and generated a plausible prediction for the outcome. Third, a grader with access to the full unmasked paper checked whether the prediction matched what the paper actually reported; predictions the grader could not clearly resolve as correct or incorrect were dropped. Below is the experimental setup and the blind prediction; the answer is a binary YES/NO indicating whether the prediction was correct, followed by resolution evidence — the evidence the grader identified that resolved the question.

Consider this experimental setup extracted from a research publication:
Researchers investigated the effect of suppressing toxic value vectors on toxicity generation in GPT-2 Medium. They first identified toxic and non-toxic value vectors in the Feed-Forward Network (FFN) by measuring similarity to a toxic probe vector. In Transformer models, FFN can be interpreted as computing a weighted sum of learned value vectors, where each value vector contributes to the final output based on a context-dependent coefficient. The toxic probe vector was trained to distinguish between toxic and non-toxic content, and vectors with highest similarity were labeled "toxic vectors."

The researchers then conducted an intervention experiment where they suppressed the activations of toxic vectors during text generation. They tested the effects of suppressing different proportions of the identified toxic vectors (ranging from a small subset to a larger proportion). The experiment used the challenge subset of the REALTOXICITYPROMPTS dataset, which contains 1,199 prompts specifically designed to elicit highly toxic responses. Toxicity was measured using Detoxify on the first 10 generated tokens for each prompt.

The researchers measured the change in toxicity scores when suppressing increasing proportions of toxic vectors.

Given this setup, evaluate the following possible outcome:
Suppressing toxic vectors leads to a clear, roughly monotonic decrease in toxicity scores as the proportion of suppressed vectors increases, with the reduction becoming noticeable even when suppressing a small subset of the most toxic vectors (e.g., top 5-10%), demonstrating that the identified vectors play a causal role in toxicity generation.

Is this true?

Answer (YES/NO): NO